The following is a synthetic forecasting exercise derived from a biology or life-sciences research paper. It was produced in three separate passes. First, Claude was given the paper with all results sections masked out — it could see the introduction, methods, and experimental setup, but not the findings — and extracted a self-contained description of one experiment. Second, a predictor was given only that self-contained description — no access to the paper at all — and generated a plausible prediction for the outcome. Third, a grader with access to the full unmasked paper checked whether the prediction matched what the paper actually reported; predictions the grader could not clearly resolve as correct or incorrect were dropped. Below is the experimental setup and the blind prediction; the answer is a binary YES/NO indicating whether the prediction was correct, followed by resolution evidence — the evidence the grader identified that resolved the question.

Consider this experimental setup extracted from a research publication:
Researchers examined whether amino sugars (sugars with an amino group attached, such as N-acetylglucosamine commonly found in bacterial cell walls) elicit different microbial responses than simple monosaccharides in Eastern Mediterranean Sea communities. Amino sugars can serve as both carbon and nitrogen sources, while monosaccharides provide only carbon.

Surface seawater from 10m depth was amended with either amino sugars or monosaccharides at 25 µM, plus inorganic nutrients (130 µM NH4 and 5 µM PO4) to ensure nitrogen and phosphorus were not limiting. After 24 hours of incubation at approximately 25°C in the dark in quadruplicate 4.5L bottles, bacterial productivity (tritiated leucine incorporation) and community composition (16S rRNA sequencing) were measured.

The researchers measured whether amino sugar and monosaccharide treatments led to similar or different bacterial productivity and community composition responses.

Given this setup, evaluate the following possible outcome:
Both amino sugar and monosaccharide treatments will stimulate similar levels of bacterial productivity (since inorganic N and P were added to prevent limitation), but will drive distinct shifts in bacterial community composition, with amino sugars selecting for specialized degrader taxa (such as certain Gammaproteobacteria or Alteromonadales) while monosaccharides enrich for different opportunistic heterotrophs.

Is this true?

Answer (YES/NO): YES